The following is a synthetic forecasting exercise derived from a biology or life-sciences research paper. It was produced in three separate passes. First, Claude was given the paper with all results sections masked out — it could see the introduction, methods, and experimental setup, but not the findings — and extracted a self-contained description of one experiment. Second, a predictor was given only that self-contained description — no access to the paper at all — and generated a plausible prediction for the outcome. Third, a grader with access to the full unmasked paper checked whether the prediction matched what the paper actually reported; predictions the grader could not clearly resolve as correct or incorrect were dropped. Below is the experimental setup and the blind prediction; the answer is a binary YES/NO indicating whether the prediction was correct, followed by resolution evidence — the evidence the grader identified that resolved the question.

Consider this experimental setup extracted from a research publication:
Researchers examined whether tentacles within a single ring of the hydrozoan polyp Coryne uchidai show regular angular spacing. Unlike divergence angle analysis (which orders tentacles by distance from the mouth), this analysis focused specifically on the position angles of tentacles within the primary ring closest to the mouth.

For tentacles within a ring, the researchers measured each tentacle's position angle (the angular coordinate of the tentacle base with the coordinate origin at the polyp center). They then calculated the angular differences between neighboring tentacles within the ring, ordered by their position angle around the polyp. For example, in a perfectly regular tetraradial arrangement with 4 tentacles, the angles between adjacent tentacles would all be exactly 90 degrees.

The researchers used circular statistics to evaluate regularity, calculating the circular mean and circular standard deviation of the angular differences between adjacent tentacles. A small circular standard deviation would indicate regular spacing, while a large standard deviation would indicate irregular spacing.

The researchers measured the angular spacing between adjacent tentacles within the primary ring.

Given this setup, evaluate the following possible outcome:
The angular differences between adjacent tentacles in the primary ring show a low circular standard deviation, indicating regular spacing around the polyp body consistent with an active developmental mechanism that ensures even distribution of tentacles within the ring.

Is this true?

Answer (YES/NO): YES